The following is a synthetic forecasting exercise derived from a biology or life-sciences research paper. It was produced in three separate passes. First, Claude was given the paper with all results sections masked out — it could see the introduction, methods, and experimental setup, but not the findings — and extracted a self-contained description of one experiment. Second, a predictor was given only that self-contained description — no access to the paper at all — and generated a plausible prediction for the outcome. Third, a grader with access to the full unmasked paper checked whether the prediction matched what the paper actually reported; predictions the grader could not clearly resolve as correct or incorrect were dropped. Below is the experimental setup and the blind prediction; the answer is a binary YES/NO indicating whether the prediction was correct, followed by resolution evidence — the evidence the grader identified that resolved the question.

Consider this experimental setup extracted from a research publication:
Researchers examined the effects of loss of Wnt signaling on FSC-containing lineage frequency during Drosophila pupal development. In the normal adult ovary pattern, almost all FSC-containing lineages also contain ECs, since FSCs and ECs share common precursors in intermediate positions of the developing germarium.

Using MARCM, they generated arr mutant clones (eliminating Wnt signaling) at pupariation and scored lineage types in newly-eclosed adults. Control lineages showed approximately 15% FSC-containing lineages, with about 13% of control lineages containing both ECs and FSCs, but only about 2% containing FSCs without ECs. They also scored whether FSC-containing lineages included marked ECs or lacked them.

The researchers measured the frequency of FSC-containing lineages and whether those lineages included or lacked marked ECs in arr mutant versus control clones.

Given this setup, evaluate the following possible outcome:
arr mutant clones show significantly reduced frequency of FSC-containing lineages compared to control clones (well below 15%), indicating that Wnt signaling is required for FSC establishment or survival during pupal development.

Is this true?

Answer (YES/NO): NO